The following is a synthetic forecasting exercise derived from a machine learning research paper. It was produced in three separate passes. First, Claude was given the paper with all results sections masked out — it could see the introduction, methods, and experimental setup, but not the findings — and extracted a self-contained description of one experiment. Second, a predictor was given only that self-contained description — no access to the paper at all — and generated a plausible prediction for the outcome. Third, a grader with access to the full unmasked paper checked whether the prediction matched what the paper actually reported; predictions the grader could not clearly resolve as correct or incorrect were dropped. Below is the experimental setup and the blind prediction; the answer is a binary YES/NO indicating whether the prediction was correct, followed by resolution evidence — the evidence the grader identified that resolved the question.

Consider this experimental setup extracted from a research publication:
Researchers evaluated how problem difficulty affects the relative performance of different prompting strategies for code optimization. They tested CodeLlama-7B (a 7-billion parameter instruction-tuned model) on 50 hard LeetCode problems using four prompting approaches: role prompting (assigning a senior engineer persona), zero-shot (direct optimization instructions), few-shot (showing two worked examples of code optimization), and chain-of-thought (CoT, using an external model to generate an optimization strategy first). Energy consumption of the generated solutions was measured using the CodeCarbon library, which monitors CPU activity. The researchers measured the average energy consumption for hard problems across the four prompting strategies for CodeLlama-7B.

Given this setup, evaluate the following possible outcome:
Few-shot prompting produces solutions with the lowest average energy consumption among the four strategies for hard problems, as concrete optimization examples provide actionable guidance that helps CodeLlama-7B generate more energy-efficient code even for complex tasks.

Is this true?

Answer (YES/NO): YES